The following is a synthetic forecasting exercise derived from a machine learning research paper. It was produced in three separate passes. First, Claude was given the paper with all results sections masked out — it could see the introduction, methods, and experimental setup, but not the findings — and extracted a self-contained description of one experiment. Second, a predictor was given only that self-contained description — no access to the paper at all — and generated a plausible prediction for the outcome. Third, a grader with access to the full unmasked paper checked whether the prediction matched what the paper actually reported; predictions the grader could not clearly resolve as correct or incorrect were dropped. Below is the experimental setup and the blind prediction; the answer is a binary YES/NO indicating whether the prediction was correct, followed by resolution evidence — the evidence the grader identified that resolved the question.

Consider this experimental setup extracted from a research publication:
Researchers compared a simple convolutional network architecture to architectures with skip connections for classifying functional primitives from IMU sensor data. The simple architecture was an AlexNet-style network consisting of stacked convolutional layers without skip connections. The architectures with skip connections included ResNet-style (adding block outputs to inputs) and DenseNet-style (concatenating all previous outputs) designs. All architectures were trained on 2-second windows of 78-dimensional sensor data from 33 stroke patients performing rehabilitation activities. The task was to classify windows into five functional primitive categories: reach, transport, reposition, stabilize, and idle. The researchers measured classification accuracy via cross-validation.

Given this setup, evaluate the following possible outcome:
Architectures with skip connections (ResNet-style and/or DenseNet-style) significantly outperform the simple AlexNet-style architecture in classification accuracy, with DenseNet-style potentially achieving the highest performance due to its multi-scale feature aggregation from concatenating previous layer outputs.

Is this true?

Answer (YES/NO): NO